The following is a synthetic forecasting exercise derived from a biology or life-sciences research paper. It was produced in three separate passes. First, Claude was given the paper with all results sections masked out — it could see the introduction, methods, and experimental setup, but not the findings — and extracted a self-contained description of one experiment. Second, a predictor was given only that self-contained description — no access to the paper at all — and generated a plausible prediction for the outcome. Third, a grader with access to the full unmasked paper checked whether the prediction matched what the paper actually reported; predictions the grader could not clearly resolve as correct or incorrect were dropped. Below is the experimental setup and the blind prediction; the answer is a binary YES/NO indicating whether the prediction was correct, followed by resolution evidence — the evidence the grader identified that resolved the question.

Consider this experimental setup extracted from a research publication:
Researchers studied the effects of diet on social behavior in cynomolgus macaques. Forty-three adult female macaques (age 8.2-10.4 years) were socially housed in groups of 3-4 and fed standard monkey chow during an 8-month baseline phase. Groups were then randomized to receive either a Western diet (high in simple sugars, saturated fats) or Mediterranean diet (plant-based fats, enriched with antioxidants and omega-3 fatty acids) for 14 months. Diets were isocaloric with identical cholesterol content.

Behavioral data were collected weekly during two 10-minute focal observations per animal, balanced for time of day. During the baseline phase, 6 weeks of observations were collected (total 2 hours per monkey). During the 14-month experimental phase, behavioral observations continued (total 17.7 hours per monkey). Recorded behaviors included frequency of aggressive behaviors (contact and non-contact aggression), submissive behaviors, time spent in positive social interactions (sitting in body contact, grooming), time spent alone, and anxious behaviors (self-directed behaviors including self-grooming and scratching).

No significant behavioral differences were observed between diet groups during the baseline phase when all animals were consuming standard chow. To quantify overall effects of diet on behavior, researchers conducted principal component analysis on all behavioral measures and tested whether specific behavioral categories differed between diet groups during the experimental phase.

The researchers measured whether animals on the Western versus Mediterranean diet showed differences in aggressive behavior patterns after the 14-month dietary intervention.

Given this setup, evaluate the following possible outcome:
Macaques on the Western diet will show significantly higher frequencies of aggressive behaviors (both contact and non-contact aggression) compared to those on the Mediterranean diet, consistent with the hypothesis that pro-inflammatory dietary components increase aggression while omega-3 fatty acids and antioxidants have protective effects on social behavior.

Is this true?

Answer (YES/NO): NO